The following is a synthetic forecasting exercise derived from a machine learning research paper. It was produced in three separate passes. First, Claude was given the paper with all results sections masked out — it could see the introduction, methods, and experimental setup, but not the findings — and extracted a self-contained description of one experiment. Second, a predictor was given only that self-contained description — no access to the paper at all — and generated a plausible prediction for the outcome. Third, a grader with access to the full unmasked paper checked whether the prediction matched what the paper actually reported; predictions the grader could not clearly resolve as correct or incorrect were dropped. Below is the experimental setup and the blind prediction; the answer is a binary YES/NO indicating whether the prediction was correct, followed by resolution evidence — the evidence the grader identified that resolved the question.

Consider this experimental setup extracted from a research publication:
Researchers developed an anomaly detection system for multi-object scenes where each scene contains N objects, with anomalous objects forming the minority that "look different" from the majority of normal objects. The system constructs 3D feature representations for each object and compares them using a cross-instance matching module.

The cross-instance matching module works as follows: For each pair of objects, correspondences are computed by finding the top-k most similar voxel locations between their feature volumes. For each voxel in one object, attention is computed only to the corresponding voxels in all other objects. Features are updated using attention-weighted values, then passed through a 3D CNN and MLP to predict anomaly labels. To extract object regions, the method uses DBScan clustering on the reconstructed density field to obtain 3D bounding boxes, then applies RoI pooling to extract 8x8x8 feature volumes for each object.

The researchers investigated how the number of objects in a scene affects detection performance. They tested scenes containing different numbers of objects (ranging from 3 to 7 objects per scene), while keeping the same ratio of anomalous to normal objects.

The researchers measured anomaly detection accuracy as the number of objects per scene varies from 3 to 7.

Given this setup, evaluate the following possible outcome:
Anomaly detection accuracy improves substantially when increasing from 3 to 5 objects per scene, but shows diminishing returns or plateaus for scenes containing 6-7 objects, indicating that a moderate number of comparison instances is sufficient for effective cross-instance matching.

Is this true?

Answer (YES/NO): NO